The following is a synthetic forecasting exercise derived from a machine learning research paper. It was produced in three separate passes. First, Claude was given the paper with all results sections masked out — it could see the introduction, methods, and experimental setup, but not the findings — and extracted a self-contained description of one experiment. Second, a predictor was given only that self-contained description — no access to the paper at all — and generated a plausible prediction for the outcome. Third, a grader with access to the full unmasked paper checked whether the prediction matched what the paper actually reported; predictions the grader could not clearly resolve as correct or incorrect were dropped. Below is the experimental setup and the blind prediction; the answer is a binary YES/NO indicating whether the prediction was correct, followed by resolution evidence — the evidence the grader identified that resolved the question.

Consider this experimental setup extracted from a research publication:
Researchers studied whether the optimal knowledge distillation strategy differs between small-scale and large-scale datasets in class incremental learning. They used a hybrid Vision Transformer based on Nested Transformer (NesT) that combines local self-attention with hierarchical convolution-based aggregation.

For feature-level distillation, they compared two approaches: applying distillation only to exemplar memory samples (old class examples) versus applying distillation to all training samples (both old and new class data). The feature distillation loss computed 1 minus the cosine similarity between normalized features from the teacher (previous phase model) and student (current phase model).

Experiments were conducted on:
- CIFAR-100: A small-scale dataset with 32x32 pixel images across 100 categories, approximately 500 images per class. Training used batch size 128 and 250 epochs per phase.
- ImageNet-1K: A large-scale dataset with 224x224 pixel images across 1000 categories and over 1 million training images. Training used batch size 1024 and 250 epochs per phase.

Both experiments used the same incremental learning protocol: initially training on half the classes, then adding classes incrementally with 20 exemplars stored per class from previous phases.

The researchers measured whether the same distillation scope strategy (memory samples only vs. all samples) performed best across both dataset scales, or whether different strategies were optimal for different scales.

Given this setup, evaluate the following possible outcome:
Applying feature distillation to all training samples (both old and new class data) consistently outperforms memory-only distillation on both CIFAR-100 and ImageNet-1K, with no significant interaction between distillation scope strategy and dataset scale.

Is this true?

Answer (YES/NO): NO